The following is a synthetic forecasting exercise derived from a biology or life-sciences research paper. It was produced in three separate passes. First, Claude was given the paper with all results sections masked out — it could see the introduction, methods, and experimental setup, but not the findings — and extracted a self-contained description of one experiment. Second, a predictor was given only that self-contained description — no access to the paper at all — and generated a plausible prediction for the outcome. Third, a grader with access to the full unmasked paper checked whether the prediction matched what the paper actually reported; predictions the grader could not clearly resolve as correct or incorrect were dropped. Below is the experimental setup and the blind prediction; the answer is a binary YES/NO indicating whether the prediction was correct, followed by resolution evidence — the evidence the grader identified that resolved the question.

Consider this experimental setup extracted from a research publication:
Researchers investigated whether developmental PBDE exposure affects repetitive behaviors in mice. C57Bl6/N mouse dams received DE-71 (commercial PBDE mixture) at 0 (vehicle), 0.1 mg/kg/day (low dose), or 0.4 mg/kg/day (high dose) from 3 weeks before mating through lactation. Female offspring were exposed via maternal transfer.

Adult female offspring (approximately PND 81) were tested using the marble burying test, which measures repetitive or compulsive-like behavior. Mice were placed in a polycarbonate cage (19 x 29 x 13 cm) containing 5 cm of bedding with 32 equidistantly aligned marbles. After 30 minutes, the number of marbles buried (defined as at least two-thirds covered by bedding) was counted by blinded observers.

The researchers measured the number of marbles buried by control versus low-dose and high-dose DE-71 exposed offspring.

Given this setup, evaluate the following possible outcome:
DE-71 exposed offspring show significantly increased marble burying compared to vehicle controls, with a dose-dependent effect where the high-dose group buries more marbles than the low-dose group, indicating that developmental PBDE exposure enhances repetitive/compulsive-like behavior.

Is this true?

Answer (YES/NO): NO